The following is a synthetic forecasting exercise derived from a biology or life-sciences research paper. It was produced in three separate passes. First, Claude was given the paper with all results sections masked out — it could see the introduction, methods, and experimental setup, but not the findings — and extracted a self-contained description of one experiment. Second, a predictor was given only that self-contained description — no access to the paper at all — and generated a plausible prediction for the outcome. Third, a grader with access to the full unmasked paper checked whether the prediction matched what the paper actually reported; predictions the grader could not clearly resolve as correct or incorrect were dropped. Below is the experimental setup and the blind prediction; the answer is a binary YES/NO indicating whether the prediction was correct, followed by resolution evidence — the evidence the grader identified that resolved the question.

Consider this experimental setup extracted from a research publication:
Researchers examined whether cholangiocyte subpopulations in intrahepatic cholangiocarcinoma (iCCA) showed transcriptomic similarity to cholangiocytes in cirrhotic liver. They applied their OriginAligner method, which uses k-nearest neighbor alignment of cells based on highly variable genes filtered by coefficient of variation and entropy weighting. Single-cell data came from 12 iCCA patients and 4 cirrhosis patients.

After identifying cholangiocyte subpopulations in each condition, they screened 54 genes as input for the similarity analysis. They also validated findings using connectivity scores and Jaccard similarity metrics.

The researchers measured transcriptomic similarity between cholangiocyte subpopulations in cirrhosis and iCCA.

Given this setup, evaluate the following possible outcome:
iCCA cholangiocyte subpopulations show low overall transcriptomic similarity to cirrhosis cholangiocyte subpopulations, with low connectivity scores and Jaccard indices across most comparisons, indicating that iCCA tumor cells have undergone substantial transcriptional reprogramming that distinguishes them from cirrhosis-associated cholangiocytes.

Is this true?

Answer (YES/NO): NO